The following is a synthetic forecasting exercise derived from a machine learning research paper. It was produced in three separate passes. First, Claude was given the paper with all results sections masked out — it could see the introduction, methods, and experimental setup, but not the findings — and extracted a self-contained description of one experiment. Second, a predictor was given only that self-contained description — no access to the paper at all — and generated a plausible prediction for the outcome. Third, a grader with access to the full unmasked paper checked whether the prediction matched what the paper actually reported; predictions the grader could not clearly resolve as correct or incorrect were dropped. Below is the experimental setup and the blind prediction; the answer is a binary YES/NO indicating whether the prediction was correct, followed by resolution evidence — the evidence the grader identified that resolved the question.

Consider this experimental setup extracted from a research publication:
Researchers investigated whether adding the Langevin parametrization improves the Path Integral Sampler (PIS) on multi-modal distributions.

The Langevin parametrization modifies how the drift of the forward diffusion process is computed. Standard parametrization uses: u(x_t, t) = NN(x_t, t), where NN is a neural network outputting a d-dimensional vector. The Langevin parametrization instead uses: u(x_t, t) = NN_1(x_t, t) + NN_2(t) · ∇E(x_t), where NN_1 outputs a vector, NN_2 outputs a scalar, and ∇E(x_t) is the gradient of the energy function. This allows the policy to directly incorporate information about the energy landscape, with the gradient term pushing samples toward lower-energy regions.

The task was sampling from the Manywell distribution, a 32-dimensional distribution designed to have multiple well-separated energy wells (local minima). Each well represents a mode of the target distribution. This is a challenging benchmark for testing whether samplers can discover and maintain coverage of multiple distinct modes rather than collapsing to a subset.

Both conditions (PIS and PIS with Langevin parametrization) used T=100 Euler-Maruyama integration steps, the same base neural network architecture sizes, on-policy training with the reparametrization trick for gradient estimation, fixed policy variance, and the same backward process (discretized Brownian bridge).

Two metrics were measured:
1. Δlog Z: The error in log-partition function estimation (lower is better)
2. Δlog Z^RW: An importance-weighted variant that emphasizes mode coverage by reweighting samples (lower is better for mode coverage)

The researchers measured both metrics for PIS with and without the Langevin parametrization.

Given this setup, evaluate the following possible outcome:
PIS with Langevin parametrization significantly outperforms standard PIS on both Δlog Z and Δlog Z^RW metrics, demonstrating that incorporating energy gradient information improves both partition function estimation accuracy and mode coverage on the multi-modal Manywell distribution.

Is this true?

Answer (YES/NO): NO